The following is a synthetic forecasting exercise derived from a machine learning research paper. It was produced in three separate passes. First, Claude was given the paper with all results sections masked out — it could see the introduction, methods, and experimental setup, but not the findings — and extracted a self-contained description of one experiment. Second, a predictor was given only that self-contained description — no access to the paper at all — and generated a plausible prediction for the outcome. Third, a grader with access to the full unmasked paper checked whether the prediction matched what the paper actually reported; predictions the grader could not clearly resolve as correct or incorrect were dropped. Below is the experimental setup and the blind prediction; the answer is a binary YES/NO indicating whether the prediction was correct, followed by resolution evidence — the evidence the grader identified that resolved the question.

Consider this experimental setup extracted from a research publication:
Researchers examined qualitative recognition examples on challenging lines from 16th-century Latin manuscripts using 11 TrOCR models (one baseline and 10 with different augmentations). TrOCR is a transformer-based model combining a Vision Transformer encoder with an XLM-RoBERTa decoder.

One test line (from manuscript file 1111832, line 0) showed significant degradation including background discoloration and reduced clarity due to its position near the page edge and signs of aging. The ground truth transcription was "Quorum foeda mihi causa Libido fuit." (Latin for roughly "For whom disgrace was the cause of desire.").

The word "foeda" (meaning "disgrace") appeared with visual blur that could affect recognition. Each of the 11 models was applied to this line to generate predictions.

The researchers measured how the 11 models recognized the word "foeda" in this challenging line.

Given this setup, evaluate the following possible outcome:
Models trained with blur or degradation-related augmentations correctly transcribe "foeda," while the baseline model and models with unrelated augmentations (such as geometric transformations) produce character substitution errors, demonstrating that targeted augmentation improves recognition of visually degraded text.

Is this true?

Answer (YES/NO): NO